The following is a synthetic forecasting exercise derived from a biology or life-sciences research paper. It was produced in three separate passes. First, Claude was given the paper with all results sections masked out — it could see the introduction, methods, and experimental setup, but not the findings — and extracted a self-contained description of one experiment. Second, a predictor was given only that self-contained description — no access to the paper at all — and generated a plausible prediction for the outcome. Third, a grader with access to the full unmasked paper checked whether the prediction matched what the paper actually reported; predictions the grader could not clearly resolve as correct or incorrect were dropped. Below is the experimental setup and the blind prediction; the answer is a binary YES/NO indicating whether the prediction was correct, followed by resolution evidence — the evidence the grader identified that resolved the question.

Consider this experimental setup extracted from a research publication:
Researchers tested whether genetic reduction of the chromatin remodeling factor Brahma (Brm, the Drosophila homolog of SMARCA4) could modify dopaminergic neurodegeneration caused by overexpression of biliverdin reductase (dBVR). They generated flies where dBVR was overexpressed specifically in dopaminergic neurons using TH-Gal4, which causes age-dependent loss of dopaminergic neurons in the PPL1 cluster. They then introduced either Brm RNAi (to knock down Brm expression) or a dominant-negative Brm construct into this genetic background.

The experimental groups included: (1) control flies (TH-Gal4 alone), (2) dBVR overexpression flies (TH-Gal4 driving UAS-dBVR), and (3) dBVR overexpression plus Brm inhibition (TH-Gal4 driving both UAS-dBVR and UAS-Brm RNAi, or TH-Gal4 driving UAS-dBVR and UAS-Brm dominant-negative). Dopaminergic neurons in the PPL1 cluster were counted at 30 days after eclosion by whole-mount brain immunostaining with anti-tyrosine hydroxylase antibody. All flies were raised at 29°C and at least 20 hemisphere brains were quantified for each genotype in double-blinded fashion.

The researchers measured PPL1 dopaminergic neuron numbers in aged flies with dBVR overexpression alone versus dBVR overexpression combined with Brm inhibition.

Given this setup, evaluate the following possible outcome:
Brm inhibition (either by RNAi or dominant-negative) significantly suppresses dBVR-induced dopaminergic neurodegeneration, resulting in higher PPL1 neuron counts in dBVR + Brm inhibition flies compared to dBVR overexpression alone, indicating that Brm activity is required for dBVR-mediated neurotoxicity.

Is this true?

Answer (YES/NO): YES